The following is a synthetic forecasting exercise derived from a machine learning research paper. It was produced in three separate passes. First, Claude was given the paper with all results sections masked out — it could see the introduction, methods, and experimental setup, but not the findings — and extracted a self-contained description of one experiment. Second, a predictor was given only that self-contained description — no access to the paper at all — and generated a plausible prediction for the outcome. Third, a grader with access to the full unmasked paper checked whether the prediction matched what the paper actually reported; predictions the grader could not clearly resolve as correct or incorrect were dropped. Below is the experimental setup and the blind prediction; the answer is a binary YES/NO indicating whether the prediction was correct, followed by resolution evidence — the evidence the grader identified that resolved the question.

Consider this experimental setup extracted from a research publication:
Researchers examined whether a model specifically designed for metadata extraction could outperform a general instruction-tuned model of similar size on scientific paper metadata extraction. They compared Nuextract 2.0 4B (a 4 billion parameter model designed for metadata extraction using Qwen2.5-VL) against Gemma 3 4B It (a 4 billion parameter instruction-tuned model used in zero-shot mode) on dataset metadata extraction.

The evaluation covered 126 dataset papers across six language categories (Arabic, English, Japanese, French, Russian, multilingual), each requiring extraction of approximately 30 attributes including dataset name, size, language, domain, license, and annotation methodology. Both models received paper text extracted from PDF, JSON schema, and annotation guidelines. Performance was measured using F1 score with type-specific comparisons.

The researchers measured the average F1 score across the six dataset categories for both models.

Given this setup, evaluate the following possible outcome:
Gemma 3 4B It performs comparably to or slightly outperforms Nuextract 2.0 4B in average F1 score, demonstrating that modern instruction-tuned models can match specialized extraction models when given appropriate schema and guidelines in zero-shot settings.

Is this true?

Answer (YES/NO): YES